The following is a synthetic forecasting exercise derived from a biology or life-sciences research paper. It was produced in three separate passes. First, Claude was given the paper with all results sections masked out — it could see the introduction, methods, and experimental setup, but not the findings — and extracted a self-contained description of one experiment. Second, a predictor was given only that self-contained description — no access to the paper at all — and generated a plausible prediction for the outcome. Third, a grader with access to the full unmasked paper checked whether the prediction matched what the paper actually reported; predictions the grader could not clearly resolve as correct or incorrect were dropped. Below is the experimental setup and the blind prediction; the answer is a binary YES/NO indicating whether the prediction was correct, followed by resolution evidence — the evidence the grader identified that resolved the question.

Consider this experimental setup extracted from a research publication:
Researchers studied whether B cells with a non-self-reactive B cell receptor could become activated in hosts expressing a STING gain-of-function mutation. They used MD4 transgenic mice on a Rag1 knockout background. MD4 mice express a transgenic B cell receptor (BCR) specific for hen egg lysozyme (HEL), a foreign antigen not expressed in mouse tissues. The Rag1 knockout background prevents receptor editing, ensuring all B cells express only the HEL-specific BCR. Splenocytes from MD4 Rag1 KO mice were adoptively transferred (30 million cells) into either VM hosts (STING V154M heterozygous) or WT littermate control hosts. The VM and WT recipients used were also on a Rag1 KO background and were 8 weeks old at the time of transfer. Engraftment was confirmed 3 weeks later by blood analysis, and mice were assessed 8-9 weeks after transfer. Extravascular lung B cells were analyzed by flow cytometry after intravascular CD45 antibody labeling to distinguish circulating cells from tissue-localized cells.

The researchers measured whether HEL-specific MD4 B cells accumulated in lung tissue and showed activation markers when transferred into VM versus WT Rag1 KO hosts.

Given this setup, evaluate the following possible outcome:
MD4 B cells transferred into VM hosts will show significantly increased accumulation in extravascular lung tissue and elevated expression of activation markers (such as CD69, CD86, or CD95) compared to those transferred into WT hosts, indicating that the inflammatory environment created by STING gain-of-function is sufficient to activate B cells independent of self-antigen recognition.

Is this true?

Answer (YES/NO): NO